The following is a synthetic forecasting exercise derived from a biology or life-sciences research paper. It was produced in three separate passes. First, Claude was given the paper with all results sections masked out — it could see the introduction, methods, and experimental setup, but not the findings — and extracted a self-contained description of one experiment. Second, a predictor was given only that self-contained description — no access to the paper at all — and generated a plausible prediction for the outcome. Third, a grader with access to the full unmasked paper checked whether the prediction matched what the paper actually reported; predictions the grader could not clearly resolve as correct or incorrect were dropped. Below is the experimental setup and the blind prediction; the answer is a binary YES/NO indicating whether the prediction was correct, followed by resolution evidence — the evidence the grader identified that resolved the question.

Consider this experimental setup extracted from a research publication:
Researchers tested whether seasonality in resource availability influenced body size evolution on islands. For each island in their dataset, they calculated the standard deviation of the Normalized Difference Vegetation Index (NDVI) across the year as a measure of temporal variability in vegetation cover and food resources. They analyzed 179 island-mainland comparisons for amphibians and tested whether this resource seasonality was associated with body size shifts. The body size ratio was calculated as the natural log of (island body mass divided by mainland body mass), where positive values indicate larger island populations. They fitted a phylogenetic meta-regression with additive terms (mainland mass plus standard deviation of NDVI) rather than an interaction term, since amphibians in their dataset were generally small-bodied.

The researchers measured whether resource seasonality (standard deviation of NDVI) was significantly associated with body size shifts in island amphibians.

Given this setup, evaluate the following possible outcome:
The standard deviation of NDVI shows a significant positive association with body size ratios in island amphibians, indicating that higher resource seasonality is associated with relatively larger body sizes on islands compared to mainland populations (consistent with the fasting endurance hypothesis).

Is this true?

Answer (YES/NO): YES